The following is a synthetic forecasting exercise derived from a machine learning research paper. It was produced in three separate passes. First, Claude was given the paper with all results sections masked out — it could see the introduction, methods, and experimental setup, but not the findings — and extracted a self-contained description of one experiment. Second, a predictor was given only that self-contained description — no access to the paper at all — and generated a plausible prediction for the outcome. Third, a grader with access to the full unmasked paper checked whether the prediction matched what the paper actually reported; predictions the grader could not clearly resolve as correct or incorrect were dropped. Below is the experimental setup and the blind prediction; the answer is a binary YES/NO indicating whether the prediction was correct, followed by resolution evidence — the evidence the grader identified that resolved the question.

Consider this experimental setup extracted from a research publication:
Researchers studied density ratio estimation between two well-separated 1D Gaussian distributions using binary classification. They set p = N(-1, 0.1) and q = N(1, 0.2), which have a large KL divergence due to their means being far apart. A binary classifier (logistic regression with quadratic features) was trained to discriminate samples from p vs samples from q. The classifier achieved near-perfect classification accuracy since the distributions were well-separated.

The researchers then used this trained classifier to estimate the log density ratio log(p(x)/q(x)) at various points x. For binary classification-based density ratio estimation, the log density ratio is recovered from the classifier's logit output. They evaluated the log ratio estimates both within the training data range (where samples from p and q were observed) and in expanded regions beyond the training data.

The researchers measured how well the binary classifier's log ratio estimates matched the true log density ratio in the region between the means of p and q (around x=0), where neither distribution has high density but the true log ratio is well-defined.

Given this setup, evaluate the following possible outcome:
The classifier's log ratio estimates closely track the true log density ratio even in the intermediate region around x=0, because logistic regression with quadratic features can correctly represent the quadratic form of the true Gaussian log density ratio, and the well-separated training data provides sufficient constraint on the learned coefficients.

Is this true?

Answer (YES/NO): NO